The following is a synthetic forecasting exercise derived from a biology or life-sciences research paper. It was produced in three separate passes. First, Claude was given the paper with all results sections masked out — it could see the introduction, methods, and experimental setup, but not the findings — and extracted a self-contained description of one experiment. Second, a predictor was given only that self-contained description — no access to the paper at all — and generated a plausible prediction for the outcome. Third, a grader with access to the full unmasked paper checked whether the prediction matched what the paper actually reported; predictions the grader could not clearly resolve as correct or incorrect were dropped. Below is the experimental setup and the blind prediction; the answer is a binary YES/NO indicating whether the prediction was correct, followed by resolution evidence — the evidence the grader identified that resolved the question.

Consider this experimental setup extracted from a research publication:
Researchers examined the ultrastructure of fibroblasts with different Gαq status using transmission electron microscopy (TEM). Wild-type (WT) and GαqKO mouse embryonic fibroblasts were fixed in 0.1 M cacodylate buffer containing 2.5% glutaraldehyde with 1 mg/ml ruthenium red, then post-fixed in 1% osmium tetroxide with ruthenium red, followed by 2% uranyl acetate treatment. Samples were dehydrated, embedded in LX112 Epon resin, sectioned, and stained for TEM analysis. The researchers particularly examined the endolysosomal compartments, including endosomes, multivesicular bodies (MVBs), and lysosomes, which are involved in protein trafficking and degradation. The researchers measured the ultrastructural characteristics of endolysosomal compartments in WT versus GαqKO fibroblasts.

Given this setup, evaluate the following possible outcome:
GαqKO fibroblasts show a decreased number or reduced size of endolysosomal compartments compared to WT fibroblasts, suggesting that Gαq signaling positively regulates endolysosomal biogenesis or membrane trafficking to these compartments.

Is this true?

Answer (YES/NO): NO